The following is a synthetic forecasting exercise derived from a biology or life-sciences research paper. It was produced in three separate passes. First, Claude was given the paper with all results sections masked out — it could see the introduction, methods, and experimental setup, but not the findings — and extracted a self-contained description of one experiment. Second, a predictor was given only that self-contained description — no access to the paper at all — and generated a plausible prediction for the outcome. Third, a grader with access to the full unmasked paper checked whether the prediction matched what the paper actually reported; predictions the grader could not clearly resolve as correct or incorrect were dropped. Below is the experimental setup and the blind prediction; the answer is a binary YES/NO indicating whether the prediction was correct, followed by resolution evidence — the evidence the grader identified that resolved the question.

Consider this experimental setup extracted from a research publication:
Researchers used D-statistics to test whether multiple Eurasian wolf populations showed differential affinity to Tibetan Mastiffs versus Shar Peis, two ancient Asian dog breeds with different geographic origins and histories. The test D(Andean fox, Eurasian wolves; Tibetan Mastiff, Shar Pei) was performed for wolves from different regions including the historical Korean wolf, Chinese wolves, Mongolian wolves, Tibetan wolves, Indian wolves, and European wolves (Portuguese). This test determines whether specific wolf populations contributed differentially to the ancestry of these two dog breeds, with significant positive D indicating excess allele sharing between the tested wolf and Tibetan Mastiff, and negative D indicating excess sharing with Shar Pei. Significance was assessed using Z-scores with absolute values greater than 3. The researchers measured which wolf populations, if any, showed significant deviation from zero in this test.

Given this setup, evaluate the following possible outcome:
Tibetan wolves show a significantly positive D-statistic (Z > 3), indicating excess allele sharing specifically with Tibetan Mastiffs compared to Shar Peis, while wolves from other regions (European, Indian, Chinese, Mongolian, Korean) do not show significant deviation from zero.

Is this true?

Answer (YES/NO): NO